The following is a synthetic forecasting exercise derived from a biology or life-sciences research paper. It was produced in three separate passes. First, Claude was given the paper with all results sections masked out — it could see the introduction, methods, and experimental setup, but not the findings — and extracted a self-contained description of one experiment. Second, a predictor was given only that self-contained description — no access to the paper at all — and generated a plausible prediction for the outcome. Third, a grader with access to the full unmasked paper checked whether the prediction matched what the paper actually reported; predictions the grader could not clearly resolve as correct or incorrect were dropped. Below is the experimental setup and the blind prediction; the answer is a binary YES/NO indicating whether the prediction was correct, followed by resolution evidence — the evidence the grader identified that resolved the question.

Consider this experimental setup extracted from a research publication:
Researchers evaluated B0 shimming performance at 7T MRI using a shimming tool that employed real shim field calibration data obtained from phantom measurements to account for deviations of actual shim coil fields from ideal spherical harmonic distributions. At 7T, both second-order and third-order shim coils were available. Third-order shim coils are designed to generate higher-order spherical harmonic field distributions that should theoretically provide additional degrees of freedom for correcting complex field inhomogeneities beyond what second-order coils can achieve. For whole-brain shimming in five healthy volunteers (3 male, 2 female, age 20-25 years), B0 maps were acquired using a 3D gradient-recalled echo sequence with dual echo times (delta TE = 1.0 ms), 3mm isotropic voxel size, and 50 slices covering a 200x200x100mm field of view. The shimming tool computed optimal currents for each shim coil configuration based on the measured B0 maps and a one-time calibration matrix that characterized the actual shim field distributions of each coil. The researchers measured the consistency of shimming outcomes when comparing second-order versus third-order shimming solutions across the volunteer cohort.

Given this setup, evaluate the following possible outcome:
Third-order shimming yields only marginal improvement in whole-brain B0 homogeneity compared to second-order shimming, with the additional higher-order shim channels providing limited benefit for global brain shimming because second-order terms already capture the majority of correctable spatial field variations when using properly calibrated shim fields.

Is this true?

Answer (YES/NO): NO